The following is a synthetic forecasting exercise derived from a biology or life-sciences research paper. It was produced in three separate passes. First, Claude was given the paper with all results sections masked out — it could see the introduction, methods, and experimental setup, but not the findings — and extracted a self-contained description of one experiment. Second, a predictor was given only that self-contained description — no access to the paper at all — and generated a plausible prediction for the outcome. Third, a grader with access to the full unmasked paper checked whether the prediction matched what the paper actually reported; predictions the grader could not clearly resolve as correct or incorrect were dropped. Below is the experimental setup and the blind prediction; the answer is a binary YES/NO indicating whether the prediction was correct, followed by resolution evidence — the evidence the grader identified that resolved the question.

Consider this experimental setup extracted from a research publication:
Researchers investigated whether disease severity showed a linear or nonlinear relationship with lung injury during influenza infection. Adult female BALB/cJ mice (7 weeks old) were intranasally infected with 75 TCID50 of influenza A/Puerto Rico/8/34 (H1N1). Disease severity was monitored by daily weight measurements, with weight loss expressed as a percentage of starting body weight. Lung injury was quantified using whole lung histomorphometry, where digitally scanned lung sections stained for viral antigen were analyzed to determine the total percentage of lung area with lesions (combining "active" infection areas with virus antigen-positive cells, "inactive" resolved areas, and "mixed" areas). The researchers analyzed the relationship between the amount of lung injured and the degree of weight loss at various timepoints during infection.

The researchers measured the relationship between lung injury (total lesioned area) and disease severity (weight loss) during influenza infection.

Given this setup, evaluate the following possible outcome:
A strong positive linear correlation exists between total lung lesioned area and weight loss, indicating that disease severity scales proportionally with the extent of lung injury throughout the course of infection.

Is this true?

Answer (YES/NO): NO